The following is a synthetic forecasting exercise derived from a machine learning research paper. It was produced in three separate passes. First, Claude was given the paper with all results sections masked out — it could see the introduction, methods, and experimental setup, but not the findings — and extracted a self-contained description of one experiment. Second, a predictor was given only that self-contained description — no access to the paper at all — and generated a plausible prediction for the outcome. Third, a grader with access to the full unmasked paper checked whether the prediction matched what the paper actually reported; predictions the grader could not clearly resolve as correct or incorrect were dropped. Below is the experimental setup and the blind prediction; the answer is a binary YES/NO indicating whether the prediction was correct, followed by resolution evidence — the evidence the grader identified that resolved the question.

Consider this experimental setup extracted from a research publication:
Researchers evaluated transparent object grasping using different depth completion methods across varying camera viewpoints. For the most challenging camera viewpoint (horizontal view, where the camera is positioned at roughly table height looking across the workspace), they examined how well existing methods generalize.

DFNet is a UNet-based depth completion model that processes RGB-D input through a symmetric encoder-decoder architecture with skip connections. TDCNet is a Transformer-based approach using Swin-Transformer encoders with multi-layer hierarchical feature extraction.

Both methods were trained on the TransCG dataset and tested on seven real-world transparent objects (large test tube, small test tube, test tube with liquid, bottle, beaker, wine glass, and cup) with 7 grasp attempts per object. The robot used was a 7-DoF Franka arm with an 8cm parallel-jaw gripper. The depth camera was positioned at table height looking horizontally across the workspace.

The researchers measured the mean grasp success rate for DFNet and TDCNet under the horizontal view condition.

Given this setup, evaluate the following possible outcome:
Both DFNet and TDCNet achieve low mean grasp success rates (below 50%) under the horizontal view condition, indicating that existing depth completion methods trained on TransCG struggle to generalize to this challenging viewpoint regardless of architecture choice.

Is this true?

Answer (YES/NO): YES